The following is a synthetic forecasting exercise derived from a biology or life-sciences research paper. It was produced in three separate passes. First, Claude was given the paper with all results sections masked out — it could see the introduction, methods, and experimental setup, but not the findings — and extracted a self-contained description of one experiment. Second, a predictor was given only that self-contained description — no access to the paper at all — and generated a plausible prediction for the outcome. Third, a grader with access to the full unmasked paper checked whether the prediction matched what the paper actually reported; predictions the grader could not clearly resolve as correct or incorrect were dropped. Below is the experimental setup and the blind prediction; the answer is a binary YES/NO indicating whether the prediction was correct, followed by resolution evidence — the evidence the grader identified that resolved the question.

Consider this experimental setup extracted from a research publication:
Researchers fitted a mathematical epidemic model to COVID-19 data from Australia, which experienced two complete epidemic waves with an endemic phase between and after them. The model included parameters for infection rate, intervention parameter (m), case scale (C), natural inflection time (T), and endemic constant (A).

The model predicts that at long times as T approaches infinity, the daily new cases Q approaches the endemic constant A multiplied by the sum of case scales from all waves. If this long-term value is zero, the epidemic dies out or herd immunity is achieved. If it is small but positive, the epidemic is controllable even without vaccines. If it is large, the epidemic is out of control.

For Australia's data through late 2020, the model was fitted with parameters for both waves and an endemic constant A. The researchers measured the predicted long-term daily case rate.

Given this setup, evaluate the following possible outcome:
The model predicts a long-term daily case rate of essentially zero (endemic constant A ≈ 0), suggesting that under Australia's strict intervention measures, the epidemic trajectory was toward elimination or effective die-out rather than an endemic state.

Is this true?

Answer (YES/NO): NO